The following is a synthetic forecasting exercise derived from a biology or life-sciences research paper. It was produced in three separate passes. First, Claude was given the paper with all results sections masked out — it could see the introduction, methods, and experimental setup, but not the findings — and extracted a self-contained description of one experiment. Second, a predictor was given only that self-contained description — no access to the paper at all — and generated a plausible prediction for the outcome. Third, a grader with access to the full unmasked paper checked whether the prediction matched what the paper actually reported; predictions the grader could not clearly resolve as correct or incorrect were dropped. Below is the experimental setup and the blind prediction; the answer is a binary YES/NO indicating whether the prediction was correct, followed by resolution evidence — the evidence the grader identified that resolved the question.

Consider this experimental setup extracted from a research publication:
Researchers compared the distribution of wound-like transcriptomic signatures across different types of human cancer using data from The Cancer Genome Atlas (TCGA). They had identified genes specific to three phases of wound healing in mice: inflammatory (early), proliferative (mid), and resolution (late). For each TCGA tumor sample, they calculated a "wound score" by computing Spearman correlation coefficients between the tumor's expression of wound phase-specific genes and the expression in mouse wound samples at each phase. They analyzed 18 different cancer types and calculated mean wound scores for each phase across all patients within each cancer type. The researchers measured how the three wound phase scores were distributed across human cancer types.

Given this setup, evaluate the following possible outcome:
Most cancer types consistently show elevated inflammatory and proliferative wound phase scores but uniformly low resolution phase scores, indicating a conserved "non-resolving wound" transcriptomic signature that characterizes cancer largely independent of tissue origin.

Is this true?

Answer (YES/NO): NO